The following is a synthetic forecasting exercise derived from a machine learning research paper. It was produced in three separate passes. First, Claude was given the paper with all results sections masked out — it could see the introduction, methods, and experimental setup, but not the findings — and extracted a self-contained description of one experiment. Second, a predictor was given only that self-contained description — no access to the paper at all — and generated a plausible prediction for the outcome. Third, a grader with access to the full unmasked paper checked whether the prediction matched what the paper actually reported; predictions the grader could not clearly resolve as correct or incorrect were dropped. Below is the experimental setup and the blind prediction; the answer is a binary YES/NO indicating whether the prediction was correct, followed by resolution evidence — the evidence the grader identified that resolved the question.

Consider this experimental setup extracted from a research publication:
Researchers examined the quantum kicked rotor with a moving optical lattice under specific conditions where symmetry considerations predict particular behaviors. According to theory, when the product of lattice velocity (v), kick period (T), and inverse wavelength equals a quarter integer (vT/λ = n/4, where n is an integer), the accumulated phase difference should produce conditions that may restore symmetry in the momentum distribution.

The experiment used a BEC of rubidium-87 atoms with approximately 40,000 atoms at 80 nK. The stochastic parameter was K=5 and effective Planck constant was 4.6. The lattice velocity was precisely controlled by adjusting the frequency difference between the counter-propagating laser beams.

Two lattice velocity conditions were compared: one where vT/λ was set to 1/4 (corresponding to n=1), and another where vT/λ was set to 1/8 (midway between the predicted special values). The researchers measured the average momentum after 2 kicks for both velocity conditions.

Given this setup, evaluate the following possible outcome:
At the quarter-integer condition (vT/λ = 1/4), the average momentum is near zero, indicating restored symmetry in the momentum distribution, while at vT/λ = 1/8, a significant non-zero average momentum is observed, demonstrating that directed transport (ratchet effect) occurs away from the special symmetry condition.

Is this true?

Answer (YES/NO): YES